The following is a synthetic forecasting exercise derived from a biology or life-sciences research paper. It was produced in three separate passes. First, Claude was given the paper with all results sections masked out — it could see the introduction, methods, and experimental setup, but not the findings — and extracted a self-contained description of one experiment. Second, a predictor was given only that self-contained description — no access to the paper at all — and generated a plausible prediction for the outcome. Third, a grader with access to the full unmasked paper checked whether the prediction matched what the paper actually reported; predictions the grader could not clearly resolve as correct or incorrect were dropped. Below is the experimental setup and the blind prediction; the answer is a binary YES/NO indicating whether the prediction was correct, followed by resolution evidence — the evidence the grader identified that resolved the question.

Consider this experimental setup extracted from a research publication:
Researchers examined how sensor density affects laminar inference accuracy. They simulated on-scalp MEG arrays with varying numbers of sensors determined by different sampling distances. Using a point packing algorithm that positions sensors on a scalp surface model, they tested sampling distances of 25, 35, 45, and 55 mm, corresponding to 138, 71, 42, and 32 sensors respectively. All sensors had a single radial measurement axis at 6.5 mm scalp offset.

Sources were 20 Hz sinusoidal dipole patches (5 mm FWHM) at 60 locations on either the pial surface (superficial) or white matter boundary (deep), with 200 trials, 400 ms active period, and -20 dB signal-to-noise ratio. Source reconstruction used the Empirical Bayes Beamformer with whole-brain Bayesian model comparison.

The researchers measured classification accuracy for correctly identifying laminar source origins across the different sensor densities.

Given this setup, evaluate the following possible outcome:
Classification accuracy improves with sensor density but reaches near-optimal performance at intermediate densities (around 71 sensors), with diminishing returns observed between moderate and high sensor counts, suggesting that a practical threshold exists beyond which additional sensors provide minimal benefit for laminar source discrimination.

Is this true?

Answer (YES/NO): NO